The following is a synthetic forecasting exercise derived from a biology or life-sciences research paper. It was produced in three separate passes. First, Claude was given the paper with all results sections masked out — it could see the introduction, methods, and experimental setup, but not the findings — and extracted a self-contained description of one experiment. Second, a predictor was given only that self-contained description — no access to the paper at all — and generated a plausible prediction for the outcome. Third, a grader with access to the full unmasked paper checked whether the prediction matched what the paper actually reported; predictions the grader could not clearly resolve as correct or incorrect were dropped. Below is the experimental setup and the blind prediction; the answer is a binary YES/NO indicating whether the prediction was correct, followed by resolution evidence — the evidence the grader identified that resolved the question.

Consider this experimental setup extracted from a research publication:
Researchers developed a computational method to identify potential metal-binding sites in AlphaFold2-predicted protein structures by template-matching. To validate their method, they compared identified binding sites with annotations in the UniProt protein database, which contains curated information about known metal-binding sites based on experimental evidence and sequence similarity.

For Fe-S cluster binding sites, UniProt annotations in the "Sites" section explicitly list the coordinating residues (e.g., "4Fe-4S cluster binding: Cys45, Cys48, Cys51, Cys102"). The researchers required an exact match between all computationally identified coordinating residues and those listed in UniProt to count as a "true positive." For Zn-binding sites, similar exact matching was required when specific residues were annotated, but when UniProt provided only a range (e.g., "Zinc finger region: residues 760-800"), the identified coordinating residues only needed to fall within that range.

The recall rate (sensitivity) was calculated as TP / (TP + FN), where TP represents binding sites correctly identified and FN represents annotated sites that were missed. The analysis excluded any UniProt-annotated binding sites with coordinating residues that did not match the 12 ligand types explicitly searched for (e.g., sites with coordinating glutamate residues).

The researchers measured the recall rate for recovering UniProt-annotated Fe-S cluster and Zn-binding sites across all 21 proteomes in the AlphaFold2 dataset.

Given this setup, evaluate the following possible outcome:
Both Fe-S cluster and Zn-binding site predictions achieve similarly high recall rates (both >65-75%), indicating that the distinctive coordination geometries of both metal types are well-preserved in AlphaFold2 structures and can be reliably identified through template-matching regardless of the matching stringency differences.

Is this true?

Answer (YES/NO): NO